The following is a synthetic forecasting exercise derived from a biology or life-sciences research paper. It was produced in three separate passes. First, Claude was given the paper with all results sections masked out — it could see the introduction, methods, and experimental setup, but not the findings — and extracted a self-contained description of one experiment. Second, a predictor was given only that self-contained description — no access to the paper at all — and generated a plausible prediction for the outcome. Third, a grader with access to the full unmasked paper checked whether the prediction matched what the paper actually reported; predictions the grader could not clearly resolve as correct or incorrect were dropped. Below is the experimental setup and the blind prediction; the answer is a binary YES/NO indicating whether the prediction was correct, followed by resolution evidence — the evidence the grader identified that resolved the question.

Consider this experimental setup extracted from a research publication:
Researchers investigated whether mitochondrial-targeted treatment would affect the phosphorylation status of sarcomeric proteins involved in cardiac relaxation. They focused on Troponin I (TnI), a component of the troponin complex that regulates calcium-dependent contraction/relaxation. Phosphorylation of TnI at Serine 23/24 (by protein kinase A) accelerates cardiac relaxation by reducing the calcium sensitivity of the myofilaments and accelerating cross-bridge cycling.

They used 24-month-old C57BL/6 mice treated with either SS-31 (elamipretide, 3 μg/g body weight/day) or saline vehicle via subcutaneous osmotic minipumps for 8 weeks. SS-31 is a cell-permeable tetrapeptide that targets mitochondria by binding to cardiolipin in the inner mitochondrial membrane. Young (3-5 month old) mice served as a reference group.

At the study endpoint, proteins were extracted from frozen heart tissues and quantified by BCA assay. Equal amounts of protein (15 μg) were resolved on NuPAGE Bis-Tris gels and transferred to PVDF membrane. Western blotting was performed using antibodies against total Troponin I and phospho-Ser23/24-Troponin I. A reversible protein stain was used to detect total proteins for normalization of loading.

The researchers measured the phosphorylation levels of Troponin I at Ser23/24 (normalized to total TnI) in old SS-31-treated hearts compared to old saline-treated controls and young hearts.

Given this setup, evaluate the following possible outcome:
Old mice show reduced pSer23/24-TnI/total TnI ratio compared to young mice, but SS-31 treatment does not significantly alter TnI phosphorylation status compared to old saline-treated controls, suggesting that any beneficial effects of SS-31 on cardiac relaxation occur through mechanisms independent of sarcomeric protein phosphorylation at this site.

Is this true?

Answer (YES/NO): NO